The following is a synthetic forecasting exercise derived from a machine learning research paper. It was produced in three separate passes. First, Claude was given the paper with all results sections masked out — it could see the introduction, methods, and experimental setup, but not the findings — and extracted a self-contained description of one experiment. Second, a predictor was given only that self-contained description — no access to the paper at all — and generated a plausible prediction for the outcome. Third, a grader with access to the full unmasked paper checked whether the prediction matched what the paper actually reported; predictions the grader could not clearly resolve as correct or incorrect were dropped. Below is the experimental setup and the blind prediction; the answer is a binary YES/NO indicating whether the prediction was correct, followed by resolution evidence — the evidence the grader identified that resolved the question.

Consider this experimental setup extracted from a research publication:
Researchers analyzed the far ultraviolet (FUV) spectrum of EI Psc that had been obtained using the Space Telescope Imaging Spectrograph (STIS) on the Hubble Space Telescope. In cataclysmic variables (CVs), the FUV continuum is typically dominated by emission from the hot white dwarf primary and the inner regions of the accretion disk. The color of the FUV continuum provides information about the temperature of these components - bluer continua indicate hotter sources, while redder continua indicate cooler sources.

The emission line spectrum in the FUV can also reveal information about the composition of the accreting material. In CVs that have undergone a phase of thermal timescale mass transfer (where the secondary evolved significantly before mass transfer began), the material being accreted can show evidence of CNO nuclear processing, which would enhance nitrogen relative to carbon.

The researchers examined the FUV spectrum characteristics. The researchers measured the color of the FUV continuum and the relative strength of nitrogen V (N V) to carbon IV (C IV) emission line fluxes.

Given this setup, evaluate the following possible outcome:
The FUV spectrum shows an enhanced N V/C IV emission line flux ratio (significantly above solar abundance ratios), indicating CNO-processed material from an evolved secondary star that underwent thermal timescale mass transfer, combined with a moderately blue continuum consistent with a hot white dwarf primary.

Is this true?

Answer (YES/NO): NO